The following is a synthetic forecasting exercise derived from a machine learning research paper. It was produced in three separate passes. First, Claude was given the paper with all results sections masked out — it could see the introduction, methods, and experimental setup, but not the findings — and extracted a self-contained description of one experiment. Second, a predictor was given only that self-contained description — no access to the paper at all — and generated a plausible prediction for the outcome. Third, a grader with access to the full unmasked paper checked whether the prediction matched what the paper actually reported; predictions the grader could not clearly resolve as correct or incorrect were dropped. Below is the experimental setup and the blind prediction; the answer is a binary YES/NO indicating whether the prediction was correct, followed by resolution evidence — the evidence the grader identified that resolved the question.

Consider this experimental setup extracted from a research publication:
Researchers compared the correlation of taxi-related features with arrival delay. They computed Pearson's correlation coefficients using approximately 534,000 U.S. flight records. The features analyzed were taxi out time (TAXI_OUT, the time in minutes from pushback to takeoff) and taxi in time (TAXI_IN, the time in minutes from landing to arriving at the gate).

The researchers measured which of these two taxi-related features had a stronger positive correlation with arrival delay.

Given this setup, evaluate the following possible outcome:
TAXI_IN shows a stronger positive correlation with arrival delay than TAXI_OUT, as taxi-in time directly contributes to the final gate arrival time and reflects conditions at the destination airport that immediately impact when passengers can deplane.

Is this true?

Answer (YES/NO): NO